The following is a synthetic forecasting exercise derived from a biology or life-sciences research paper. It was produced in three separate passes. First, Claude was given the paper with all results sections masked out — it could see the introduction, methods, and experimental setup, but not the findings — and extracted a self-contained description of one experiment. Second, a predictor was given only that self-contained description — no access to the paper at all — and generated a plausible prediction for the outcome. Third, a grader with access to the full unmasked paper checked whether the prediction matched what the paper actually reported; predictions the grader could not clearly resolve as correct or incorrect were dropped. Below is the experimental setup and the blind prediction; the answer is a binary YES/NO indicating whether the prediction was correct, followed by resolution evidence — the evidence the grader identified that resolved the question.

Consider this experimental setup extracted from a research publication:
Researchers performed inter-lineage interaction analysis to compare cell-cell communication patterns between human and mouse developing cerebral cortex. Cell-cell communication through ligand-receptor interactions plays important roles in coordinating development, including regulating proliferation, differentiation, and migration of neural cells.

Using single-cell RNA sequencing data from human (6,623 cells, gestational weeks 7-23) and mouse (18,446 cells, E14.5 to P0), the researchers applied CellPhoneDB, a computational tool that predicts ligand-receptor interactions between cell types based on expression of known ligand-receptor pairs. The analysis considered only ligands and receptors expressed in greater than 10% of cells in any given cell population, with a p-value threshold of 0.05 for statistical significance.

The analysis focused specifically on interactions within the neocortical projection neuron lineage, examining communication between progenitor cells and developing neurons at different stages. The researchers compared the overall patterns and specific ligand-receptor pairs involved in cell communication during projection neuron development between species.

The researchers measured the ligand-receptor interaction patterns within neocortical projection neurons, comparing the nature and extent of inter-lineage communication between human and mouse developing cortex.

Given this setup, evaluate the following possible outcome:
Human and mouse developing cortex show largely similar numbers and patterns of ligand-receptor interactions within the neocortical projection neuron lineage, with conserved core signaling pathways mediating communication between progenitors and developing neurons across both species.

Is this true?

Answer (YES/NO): NO